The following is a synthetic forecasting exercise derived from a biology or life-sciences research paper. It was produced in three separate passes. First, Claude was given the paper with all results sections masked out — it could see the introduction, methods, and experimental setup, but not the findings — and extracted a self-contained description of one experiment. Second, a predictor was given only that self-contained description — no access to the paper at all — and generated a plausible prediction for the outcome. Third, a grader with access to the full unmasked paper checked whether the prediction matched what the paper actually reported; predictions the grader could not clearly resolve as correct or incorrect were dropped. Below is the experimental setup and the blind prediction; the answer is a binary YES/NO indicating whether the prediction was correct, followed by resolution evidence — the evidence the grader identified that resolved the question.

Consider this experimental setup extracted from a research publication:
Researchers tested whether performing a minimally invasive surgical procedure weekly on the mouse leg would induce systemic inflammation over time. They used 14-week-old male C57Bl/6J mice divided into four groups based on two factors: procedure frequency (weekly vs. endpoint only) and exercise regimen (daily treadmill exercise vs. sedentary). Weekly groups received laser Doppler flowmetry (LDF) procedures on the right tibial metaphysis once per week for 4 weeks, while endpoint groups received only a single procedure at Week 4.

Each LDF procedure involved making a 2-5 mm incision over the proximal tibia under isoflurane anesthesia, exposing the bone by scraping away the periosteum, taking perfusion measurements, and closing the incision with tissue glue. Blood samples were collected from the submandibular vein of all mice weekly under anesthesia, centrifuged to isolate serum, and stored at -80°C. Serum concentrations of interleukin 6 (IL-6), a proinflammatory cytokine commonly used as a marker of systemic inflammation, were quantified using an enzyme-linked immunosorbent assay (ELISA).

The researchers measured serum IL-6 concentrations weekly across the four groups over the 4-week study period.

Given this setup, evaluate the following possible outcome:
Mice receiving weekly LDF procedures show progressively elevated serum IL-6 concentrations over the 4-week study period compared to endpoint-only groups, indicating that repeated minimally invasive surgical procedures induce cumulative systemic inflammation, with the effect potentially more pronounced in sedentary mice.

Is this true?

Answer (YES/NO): NO